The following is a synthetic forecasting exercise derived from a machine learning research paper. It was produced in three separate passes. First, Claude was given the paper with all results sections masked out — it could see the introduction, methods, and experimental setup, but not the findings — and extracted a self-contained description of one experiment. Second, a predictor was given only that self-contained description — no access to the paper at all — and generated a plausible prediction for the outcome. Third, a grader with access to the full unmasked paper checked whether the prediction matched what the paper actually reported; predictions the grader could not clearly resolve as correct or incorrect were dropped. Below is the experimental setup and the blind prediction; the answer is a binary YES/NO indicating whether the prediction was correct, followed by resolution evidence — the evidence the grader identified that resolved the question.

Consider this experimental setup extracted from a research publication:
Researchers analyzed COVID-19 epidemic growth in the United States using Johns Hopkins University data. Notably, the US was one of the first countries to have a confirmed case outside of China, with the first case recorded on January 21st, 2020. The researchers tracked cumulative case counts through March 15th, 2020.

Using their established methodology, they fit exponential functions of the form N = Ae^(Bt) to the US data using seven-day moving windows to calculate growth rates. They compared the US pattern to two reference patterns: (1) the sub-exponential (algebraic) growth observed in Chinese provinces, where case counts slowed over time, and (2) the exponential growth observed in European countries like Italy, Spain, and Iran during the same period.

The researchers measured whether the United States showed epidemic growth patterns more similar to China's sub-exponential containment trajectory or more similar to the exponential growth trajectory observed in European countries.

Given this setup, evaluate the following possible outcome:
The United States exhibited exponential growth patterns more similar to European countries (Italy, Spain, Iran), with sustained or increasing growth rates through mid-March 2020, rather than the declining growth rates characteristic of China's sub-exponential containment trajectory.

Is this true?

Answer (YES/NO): YES